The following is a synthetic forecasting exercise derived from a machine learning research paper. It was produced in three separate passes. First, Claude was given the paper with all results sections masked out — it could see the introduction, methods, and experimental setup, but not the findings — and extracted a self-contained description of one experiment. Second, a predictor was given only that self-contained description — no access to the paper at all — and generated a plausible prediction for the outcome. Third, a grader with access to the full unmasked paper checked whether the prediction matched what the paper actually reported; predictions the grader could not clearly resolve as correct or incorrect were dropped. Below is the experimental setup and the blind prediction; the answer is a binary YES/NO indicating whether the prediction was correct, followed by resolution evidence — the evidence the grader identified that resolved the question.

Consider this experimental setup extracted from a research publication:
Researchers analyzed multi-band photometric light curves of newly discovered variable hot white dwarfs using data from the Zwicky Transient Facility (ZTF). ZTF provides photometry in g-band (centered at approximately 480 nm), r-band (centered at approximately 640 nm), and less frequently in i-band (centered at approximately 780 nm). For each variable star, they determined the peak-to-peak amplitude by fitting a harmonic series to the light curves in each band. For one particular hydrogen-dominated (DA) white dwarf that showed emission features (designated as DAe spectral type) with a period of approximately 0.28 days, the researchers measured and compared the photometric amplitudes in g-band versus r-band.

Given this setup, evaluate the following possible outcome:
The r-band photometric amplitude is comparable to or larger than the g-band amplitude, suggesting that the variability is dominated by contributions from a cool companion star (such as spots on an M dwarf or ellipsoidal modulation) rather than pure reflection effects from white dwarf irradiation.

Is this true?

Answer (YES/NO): NO